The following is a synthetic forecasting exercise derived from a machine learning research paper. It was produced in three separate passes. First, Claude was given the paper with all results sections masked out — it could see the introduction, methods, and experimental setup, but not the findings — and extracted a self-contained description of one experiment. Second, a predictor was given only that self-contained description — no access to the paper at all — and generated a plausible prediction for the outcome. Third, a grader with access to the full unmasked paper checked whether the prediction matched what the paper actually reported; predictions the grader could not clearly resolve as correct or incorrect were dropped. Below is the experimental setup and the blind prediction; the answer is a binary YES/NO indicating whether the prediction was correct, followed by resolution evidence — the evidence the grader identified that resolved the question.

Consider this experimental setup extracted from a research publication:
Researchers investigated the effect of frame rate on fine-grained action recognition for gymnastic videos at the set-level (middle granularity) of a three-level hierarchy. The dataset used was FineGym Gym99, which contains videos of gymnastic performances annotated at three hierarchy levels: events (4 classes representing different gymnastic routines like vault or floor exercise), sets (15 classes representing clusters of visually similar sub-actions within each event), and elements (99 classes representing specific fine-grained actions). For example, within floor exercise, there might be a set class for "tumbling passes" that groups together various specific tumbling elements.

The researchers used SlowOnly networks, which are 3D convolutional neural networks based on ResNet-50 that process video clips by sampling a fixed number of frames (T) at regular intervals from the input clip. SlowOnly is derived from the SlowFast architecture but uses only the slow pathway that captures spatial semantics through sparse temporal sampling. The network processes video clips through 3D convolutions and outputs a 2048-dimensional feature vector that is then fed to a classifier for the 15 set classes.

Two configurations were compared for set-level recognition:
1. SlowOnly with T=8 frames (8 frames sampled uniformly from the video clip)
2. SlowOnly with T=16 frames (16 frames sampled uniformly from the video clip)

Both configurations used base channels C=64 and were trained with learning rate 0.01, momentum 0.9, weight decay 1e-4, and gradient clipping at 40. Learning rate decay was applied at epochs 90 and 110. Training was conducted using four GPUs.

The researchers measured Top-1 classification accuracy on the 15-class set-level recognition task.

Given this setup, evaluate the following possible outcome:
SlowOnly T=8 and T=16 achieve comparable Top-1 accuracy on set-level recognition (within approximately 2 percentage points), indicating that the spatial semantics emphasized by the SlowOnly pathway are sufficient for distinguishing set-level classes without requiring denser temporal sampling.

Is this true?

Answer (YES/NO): NO